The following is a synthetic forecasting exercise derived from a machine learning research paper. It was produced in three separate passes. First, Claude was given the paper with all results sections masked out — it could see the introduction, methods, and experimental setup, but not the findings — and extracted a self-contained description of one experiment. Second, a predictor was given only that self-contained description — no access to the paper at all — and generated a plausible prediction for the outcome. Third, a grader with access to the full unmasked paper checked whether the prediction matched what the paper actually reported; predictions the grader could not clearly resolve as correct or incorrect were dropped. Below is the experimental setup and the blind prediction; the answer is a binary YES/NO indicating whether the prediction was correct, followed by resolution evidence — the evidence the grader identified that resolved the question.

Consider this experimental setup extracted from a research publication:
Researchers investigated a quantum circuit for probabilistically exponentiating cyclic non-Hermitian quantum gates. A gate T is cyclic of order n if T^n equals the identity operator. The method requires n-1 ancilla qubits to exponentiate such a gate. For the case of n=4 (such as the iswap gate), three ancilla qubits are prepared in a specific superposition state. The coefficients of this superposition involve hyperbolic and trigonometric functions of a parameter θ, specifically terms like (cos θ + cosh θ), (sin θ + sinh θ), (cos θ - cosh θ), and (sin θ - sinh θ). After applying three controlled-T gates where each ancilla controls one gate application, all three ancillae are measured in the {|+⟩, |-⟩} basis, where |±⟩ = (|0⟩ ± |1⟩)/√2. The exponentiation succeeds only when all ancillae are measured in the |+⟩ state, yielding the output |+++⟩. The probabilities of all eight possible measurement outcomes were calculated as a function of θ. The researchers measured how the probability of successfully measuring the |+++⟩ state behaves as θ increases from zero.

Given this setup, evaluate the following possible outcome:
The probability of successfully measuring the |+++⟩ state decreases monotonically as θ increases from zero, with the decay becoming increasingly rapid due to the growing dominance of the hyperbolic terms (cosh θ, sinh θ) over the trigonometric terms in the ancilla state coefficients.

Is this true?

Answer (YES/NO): YES